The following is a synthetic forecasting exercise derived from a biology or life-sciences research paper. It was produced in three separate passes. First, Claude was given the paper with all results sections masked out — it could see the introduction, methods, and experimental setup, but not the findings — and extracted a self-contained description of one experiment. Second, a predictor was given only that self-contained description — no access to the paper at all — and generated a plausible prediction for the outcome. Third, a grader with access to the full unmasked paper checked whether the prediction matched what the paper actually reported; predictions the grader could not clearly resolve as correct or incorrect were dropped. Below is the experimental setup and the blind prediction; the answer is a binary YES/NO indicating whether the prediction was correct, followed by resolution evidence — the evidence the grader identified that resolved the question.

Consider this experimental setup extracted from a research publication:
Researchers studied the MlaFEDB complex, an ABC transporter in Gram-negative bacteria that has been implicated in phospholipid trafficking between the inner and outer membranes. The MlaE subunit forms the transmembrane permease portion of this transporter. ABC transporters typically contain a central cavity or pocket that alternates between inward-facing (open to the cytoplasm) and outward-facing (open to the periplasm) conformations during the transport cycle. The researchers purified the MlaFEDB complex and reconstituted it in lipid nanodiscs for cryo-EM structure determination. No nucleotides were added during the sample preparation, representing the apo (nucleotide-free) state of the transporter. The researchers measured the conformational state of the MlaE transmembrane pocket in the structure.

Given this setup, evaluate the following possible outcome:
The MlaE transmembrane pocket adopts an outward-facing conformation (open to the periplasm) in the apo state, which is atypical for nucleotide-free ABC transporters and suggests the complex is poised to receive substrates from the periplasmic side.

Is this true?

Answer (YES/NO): YES